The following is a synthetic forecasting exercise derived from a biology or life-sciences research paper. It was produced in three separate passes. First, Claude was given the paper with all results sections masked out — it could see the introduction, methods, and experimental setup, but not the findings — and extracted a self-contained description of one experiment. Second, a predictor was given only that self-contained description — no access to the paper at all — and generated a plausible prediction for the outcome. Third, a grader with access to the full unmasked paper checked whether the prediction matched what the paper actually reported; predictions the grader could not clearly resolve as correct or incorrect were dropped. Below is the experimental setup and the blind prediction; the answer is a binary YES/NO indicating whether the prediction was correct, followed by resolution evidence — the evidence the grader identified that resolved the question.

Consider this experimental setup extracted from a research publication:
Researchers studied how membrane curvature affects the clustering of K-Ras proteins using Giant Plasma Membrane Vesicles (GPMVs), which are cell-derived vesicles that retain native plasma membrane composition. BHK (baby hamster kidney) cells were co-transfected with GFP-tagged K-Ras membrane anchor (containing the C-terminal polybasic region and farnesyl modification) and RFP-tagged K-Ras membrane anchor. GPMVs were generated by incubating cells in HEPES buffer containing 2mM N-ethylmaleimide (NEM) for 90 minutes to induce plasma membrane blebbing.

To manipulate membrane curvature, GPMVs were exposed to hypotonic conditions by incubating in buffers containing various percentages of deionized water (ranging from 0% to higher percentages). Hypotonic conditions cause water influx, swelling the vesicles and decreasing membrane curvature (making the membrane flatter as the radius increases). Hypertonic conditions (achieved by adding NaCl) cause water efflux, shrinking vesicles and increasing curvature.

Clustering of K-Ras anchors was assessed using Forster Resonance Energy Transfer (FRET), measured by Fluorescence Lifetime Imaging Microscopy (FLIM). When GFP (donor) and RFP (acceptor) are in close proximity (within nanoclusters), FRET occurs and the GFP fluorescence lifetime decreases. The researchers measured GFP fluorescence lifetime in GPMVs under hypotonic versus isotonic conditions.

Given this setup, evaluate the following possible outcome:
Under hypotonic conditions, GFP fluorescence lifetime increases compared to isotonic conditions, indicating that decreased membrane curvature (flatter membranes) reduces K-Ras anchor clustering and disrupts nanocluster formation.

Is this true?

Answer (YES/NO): NO